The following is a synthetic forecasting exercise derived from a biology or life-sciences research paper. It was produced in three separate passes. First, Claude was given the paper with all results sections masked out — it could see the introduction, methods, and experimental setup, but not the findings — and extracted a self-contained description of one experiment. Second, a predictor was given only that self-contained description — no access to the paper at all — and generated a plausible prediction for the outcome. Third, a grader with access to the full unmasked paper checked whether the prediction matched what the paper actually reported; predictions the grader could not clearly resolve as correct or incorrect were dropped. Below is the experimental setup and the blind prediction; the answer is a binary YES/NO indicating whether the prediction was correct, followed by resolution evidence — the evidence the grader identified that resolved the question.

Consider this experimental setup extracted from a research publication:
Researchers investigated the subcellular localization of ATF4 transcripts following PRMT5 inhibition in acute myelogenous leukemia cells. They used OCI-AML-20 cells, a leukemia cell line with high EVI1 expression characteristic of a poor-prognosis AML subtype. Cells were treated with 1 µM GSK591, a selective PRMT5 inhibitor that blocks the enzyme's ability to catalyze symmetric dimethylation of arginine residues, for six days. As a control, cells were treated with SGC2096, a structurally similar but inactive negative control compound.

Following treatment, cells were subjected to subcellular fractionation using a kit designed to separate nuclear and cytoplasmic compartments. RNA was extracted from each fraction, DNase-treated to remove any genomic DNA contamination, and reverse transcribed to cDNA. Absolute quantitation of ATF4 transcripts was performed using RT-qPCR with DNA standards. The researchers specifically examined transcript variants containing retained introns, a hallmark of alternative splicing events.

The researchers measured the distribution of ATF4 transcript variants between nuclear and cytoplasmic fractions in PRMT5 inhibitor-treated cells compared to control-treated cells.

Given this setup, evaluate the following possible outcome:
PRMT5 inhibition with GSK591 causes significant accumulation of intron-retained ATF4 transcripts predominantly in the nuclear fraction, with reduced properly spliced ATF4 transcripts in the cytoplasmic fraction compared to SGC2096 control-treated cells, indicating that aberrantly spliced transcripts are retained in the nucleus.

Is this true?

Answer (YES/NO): YES